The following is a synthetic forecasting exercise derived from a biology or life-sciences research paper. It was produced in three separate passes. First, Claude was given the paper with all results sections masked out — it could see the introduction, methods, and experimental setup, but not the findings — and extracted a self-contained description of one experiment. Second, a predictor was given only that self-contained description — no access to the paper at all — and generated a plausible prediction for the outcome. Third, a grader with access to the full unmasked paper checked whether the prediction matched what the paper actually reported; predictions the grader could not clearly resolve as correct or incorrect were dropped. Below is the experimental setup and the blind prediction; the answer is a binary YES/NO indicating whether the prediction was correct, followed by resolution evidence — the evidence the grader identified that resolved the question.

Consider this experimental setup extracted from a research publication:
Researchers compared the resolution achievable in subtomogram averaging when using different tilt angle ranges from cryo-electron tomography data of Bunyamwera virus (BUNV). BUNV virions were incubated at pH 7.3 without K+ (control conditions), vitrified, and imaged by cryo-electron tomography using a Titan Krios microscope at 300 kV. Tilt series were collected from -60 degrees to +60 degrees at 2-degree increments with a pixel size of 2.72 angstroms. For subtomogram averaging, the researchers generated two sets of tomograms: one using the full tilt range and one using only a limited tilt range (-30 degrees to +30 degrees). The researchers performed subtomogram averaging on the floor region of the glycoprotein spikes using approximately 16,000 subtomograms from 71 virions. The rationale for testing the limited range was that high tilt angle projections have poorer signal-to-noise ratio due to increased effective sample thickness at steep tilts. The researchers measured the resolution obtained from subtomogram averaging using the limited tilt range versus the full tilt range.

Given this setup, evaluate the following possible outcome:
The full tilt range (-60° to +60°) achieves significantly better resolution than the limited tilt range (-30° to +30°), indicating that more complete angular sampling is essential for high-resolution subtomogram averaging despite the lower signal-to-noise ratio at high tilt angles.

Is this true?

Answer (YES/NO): NO